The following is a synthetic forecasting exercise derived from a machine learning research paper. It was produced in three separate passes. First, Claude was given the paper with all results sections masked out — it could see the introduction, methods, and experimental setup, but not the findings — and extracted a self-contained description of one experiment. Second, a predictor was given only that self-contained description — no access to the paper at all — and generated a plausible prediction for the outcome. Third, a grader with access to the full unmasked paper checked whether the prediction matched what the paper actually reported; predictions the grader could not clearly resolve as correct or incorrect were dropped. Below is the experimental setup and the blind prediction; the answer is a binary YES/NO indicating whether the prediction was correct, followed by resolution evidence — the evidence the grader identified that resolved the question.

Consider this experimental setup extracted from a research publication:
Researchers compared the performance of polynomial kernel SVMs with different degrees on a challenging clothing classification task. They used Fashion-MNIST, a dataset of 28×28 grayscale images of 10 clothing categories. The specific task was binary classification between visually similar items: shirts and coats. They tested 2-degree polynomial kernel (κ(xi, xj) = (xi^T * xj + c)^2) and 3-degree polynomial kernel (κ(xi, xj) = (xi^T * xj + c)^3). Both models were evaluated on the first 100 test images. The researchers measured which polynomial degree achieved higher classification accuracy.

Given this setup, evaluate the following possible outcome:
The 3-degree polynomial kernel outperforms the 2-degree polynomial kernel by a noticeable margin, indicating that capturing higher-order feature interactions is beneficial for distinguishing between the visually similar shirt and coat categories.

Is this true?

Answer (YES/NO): NO